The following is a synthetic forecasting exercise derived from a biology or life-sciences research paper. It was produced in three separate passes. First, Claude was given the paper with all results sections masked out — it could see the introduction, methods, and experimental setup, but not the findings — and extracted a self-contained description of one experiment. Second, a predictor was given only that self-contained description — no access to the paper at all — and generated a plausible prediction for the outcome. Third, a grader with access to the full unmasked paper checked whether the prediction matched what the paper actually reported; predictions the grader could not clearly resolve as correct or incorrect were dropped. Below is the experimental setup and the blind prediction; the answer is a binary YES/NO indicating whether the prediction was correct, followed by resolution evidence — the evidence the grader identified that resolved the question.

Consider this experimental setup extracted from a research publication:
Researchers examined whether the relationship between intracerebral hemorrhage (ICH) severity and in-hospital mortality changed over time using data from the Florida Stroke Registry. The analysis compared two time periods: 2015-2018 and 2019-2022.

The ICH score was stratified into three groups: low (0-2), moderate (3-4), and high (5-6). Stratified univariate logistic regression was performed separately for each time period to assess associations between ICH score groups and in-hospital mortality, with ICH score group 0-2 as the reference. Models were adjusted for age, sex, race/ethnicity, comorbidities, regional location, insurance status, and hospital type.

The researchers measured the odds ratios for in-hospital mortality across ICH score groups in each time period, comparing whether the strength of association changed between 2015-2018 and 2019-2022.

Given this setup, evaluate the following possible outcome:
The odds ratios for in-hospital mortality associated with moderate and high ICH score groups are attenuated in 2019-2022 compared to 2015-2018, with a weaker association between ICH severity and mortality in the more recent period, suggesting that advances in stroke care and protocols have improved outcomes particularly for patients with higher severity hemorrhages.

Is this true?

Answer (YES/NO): YES